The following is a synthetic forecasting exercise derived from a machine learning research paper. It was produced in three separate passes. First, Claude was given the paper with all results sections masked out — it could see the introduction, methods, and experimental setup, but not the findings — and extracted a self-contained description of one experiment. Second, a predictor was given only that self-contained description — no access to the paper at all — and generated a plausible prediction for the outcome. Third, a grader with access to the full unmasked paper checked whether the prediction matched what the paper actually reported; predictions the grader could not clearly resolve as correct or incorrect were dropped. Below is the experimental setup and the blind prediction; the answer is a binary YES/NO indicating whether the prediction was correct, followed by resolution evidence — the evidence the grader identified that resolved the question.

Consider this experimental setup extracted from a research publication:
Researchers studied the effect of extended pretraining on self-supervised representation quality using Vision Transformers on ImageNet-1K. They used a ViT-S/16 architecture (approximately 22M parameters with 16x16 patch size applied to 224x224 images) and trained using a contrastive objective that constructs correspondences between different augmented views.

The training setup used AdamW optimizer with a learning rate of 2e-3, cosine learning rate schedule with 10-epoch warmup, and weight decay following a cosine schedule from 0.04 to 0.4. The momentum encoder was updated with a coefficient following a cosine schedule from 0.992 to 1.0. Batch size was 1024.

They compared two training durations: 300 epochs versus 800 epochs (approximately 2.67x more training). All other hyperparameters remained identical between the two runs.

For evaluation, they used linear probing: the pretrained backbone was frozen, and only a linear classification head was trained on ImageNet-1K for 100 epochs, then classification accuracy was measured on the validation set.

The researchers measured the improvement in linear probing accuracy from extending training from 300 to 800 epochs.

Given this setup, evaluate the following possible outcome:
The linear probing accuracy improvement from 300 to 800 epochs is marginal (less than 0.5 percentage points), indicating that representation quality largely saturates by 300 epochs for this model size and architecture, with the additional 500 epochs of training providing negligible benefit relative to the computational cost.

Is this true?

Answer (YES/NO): YES